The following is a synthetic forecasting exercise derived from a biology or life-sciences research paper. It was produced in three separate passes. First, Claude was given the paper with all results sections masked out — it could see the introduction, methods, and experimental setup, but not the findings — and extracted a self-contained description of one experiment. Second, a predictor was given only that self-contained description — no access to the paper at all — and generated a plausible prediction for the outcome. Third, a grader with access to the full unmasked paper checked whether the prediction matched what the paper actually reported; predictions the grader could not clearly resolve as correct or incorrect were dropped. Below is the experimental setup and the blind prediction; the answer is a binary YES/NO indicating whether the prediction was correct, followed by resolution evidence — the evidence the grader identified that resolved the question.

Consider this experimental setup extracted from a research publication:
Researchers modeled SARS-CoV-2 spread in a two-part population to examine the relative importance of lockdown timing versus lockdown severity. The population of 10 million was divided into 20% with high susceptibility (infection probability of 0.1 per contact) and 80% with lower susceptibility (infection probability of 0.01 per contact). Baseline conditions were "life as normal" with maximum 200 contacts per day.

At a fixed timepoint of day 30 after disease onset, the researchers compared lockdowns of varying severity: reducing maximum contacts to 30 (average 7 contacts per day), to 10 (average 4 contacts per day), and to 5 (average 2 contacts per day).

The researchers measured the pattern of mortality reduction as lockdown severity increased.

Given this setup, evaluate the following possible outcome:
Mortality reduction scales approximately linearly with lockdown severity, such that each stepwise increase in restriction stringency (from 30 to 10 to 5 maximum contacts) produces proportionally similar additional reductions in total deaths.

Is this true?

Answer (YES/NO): NO